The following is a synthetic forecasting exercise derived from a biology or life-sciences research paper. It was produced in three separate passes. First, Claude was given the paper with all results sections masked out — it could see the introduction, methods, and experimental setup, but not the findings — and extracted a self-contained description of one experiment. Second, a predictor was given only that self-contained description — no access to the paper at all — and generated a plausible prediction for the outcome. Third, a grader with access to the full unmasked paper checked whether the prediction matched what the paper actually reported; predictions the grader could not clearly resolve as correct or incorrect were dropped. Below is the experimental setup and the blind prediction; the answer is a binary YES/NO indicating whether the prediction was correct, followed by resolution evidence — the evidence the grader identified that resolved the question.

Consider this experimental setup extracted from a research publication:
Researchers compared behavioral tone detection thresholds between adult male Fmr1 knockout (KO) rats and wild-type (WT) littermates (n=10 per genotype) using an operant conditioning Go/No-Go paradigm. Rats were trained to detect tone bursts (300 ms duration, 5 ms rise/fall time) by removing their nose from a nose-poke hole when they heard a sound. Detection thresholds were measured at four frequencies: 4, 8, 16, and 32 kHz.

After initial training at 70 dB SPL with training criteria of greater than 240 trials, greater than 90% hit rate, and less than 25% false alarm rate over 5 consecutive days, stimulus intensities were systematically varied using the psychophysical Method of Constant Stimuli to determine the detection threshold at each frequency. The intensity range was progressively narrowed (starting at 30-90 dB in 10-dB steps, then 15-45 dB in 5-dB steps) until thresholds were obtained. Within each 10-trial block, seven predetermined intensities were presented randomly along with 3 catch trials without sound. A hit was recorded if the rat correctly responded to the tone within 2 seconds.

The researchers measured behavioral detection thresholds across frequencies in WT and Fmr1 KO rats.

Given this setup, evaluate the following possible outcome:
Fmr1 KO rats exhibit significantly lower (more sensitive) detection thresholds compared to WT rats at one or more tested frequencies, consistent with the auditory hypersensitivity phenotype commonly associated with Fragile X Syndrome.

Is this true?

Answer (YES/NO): NO